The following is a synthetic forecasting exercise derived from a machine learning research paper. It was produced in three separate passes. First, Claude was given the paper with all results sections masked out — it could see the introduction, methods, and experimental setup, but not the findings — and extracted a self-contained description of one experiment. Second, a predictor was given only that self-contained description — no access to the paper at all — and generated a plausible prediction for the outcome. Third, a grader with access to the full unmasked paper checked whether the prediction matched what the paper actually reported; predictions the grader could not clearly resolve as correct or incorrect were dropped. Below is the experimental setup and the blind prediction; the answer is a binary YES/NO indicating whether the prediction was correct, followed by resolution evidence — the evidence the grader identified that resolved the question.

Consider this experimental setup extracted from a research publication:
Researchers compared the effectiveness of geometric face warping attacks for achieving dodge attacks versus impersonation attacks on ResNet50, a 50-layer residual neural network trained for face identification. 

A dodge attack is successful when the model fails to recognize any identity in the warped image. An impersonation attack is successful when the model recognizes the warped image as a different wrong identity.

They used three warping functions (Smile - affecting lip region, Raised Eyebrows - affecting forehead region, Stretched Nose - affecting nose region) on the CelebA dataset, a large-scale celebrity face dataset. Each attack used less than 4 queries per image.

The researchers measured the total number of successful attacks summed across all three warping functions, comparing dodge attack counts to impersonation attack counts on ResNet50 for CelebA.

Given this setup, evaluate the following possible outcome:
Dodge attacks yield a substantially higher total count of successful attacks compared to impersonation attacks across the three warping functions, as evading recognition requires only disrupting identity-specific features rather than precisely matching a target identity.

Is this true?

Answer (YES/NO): YES